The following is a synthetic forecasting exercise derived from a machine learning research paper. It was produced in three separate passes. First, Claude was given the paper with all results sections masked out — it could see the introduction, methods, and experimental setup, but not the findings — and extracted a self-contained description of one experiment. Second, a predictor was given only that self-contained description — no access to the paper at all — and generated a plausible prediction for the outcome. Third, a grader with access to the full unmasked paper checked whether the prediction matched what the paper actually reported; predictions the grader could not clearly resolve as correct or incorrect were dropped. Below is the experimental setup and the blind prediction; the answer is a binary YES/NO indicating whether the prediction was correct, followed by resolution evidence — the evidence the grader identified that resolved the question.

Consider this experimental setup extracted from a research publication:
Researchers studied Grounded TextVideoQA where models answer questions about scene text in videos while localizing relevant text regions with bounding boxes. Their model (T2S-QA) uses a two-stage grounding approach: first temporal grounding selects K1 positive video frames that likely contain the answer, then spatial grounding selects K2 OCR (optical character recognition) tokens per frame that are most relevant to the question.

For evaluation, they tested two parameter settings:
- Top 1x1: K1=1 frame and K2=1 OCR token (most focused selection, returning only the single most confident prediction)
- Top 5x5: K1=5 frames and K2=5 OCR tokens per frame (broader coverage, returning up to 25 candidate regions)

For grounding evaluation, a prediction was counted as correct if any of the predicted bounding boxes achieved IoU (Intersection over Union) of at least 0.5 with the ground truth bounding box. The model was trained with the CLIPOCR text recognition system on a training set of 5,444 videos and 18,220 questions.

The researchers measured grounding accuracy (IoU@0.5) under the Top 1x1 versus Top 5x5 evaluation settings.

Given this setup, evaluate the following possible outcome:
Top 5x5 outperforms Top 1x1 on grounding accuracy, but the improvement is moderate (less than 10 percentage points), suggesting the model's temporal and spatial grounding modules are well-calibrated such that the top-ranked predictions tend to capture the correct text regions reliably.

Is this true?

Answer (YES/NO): NO